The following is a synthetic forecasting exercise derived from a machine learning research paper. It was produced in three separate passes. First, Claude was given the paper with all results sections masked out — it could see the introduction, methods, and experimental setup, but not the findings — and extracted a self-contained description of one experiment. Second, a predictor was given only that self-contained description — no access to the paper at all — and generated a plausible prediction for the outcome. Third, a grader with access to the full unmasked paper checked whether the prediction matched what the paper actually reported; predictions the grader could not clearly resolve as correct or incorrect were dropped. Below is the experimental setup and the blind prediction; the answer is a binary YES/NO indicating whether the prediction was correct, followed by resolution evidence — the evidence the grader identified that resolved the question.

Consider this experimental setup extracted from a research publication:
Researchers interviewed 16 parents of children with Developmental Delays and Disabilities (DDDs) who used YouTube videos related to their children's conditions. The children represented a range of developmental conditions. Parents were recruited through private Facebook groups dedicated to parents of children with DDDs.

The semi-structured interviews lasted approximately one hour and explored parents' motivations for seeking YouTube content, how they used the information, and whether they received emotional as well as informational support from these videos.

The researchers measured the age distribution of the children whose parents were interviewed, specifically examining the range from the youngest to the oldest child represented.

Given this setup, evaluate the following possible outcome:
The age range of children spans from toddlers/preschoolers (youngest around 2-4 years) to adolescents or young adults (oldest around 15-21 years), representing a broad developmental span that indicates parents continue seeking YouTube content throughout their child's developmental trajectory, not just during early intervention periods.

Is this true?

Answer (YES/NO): YES